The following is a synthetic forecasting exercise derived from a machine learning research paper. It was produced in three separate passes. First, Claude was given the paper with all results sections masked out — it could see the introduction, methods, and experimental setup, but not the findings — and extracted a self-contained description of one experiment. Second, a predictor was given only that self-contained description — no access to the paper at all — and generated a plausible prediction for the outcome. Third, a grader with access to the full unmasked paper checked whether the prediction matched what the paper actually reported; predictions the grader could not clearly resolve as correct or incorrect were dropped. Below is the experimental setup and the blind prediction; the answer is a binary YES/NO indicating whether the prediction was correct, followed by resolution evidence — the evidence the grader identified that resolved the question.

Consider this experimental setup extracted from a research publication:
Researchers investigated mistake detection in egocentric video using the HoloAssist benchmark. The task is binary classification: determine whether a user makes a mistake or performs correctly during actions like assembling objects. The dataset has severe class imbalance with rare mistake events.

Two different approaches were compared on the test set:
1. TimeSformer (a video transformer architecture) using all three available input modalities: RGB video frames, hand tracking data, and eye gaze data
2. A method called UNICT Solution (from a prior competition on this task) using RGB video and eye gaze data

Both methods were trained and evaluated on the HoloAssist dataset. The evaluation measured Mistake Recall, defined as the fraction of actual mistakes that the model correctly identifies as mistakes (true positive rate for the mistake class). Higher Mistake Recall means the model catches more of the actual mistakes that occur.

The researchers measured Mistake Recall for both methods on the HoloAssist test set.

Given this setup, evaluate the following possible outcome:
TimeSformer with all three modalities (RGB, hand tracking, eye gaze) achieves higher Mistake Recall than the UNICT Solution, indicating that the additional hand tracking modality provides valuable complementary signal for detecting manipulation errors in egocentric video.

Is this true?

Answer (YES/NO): YES